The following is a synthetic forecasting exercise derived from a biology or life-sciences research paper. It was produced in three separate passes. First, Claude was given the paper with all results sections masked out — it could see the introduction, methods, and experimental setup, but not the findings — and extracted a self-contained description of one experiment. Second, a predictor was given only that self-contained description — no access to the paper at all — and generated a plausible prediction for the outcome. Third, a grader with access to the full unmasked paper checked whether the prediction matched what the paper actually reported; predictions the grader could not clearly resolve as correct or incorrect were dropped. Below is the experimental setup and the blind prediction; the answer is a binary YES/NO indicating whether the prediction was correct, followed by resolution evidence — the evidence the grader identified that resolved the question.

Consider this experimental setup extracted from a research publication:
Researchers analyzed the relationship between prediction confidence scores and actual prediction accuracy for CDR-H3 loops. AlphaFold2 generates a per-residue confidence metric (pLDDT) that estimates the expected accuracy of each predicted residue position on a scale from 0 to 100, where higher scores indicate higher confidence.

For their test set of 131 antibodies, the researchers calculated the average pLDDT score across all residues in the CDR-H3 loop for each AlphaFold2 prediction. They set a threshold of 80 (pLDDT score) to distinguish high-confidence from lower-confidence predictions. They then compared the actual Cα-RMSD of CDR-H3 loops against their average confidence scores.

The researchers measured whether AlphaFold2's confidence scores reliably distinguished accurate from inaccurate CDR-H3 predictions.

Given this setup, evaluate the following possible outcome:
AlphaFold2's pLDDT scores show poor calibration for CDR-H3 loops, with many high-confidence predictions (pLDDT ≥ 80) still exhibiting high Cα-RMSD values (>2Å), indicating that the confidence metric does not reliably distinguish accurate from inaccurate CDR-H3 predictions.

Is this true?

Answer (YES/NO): NO